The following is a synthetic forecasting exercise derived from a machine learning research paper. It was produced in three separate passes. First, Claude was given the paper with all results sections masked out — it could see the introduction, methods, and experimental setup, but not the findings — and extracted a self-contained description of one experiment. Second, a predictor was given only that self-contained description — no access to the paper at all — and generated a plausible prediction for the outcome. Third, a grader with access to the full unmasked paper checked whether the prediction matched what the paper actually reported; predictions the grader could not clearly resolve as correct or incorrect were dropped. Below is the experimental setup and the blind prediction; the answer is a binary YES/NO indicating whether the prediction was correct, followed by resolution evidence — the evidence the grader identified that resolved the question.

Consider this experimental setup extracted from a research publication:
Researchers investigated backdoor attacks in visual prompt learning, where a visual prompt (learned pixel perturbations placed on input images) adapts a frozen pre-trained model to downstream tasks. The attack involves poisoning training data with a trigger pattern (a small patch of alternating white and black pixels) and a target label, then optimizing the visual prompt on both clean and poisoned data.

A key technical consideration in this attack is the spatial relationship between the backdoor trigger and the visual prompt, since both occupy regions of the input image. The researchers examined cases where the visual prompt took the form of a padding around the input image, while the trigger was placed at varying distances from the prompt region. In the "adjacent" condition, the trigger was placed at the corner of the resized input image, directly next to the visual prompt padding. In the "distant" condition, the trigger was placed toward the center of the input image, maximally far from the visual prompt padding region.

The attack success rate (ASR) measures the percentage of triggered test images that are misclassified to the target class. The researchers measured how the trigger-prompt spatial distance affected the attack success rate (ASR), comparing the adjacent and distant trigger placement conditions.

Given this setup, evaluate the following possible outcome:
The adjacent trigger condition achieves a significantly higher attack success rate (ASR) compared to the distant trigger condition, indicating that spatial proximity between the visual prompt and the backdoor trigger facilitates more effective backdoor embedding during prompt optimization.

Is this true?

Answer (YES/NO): YES